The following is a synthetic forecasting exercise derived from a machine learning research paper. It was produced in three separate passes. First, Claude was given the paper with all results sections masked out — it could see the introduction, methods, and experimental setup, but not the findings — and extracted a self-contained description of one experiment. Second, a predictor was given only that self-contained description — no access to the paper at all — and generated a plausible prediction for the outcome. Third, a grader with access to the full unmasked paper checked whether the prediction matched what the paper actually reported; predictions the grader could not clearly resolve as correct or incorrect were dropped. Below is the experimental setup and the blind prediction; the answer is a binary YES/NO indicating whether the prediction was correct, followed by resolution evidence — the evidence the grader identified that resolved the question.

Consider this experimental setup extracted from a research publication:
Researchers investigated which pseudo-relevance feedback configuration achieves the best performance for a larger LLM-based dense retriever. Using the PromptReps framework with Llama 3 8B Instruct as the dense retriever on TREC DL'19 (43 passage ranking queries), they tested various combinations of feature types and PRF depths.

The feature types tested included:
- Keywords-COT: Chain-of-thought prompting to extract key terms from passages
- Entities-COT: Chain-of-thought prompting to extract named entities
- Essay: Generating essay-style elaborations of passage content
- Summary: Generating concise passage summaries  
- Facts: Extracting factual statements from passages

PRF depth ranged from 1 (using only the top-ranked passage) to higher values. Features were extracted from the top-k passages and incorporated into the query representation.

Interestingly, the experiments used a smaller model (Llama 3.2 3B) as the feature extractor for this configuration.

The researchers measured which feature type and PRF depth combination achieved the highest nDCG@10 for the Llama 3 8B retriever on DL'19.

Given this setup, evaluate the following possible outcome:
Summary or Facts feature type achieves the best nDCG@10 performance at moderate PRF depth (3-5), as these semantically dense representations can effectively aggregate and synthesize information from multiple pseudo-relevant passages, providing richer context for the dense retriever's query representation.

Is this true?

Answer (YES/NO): NO